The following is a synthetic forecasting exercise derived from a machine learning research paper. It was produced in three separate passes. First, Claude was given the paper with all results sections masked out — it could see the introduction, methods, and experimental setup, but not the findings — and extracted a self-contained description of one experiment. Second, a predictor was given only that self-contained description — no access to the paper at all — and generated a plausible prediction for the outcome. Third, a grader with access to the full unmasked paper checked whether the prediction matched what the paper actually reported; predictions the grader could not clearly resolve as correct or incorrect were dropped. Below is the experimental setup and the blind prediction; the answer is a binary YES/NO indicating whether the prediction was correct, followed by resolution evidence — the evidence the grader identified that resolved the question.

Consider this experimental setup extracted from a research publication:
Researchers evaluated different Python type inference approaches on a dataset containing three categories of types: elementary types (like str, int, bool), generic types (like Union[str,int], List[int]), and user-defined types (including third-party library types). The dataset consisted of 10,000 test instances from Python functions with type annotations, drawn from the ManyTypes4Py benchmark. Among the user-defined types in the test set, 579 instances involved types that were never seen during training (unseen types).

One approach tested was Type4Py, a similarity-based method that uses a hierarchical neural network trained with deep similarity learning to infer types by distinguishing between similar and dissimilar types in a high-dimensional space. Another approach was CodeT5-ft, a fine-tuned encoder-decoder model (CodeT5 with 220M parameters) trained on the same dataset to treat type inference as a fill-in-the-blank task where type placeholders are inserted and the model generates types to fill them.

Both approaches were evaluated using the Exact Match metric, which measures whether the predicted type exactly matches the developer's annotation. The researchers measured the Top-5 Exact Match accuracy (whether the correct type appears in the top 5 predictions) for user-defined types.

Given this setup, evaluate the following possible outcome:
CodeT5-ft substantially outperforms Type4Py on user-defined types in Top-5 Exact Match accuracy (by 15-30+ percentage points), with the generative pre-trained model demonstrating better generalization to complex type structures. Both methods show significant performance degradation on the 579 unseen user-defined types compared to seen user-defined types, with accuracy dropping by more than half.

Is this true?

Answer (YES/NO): NO